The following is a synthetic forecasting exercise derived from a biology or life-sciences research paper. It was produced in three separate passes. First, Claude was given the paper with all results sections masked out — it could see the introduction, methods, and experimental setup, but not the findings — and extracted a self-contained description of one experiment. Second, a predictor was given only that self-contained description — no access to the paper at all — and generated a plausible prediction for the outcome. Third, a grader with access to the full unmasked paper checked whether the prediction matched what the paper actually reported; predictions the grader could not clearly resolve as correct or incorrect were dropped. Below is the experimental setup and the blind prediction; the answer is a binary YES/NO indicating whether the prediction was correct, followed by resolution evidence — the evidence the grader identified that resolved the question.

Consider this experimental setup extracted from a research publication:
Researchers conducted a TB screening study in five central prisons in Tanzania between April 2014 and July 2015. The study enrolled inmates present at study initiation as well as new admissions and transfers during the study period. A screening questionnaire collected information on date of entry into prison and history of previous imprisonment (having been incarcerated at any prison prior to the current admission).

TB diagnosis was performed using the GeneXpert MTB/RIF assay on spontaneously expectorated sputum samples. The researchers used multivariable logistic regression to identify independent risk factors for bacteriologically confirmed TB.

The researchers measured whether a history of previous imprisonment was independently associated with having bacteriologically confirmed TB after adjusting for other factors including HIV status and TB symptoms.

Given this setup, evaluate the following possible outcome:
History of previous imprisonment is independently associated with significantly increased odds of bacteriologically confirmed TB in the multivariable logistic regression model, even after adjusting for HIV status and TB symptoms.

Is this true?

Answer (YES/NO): YES